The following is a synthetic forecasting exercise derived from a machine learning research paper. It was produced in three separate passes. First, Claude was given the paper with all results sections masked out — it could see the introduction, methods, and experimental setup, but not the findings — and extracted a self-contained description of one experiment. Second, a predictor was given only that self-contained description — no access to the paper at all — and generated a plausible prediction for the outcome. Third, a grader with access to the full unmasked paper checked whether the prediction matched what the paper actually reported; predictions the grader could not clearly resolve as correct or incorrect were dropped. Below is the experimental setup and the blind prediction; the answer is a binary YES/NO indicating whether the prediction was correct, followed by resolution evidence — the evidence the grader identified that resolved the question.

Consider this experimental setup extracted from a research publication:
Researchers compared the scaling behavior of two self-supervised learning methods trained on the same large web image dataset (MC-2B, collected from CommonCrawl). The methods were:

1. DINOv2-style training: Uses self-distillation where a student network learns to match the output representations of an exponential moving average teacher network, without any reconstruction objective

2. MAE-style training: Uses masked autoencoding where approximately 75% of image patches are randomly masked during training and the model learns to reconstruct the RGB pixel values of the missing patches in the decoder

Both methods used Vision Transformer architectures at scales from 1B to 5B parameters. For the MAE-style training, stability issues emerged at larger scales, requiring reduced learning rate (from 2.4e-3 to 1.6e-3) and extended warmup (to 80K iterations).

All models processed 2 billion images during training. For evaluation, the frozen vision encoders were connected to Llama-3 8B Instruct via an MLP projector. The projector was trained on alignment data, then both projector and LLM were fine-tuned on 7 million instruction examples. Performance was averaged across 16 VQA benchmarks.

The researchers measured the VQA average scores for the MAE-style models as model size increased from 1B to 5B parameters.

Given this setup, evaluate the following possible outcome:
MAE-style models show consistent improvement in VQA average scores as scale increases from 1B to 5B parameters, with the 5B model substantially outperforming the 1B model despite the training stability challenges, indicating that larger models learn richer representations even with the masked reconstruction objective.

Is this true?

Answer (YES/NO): YES